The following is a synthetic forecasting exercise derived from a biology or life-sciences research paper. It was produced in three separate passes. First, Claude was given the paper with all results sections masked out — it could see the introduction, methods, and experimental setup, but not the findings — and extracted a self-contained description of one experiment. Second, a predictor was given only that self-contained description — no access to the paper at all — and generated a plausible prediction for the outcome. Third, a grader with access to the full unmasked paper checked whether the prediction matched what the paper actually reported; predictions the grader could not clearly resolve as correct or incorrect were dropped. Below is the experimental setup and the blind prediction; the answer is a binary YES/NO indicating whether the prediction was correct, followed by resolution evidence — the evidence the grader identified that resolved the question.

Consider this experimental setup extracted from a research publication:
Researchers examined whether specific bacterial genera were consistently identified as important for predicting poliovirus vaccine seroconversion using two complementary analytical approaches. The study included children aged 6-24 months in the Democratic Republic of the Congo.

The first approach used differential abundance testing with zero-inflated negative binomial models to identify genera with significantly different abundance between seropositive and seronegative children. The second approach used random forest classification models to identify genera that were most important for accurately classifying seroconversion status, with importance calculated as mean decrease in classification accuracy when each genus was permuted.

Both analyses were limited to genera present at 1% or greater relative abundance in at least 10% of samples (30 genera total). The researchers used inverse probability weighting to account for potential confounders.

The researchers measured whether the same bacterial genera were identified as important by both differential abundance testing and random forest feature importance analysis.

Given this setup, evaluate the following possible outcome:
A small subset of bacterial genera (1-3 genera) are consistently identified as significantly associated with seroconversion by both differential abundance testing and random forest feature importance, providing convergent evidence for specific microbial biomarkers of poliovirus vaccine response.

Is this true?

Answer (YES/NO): YES